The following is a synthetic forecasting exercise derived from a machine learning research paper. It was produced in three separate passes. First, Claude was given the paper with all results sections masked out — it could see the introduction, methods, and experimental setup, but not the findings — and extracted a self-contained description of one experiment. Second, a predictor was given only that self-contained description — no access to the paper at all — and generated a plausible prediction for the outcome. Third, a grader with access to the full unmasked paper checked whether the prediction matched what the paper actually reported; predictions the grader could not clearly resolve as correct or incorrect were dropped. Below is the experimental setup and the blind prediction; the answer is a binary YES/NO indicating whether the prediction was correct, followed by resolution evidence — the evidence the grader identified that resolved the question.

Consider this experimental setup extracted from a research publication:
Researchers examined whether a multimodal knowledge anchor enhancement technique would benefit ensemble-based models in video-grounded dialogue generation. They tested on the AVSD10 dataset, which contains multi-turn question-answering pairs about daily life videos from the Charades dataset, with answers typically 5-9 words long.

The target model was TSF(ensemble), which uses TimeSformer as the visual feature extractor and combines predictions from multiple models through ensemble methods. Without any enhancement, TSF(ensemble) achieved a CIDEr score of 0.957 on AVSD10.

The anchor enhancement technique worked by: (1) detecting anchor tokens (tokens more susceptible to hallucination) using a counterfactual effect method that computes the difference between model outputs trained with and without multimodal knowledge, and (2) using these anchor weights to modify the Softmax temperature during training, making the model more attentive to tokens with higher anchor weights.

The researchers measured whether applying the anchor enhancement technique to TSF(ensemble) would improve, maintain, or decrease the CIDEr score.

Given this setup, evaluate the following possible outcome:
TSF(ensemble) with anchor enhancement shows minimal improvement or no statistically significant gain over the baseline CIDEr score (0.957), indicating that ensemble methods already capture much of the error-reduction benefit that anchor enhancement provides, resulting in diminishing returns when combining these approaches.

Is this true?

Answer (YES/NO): YES